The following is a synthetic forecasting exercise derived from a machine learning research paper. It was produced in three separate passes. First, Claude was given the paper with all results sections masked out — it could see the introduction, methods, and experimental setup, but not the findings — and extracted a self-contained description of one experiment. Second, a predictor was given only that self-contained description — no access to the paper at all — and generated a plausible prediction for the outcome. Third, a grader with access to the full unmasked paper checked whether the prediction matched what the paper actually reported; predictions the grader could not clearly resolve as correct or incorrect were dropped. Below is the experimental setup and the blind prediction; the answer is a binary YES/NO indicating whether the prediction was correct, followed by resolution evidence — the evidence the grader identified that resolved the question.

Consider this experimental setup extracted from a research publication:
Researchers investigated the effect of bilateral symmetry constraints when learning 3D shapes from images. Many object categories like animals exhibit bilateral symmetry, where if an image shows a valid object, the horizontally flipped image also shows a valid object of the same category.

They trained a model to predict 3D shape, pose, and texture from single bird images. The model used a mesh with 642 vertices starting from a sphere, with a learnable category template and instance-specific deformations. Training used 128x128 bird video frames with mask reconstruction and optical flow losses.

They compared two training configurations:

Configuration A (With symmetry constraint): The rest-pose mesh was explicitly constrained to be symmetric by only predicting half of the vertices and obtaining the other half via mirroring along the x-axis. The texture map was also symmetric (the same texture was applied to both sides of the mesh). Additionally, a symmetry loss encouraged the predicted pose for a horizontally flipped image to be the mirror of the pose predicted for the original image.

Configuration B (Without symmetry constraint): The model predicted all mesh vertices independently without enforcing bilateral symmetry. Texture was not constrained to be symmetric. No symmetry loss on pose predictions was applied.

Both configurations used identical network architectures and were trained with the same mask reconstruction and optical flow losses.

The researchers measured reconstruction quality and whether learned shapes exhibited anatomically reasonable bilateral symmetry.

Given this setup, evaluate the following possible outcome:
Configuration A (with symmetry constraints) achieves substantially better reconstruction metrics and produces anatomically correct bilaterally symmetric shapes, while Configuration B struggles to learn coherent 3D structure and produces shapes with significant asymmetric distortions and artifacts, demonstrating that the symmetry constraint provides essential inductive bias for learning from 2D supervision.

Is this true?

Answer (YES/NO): YES